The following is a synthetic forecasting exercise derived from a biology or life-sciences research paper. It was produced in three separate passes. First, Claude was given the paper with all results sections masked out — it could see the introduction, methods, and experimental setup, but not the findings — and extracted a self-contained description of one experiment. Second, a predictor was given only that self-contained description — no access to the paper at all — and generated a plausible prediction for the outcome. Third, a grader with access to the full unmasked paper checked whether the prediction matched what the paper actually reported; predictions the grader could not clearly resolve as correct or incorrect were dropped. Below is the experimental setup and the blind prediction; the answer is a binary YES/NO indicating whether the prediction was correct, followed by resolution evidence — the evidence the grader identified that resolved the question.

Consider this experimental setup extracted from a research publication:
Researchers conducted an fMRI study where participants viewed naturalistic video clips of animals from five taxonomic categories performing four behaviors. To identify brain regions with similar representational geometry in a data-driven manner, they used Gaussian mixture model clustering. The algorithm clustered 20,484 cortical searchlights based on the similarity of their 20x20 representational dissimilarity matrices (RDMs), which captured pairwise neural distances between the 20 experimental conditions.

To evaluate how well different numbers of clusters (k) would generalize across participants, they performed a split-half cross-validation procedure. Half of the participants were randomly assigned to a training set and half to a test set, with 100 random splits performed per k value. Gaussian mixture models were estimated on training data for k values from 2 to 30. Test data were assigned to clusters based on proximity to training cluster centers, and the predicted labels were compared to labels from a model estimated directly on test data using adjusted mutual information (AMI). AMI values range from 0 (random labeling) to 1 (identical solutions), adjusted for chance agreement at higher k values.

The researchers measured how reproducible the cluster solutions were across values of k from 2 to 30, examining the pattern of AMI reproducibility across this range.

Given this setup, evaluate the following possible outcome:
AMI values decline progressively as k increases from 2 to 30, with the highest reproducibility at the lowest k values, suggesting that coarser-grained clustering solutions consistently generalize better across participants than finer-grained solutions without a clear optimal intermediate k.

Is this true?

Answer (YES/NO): NO